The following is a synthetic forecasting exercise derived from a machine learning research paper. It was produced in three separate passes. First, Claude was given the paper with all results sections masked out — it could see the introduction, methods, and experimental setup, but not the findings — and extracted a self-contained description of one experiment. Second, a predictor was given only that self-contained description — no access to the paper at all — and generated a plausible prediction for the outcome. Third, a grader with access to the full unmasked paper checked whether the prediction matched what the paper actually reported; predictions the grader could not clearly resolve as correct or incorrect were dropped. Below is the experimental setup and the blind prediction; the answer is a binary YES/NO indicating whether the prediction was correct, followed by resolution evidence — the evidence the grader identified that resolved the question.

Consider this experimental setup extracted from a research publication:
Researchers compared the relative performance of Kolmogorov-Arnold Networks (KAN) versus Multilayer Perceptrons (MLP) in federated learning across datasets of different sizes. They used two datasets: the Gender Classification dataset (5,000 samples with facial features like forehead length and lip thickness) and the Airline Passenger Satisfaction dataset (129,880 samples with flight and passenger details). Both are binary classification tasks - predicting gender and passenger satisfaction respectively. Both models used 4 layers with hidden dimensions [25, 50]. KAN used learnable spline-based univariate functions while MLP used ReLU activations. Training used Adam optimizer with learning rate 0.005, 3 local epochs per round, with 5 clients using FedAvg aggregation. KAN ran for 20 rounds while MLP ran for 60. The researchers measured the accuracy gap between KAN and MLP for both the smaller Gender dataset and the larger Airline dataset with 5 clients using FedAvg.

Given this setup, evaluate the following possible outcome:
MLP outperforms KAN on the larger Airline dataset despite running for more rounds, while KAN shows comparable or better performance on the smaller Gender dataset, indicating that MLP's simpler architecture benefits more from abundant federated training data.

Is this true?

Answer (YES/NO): NO